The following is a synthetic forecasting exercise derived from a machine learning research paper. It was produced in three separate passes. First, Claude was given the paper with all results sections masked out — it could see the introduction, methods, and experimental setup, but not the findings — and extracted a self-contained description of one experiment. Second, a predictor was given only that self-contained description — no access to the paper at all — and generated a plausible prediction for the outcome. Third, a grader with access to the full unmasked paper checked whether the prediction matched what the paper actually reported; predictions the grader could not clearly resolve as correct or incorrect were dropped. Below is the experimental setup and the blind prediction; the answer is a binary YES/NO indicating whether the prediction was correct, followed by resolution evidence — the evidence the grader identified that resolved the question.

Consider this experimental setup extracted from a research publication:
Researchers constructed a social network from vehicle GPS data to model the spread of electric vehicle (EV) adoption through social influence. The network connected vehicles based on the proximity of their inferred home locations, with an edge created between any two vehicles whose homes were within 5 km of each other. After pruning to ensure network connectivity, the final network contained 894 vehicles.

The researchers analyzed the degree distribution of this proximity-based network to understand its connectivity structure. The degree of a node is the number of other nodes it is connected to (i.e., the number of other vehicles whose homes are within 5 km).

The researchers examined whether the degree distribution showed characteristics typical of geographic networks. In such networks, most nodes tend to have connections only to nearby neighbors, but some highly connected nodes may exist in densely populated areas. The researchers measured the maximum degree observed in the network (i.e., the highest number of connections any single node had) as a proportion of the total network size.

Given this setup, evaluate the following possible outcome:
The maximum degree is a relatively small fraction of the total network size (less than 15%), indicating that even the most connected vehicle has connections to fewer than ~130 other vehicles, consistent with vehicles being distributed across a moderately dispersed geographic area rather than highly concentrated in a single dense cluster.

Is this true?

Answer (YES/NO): NO